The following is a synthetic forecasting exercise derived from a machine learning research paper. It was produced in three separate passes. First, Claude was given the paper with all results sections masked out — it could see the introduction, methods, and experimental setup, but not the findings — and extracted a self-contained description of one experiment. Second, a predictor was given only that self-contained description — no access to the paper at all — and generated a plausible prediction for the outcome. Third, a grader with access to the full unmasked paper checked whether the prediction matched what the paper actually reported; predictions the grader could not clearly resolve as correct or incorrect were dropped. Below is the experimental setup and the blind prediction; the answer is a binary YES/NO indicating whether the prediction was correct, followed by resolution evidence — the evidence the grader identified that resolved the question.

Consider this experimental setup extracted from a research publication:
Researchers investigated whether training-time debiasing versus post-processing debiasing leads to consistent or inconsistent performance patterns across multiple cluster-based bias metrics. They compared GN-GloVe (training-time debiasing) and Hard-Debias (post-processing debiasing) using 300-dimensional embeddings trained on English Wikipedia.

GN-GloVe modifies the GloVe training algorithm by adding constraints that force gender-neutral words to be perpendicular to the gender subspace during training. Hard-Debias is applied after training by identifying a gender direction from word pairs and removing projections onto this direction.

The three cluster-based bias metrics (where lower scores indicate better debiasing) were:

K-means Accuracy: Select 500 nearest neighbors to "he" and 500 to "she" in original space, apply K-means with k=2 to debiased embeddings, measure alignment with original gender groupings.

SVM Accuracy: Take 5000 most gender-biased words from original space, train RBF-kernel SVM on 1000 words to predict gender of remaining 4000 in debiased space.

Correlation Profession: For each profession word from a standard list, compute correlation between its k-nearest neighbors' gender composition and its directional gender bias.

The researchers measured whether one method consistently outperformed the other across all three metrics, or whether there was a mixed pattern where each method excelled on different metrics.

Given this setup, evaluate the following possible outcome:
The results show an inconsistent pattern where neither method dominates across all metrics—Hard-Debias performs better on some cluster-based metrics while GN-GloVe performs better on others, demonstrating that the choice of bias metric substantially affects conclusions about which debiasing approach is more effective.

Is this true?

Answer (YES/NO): YES